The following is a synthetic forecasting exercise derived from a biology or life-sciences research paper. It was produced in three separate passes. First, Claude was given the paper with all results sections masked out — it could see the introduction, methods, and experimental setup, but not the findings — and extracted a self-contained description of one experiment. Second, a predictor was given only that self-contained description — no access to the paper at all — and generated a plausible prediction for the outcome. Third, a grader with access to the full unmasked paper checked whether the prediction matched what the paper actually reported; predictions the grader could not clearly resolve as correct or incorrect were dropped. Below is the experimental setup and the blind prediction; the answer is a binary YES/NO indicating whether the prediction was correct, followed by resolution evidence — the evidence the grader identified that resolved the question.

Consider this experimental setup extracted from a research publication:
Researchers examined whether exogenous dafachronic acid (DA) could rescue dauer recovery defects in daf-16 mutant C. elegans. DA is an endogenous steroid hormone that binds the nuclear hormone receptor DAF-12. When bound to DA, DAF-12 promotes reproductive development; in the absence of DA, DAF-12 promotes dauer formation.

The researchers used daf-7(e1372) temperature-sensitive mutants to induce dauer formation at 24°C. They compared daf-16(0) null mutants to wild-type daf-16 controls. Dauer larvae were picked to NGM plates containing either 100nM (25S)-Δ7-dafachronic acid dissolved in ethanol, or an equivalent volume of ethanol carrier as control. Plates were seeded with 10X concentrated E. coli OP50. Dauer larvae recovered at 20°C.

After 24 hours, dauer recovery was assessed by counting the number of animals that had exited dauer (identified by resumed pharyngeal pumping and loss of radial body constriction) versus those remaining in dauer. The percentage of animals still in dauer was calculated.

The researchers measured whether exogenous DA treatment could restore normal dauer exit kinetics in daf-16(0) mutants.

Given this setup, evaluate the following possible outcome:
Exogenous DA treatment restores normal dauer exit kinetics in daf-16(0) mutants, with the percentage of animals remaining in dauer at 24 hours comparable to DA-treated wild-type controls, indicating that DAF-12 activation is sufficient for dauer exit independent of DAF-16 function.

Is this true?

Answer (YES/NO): YES